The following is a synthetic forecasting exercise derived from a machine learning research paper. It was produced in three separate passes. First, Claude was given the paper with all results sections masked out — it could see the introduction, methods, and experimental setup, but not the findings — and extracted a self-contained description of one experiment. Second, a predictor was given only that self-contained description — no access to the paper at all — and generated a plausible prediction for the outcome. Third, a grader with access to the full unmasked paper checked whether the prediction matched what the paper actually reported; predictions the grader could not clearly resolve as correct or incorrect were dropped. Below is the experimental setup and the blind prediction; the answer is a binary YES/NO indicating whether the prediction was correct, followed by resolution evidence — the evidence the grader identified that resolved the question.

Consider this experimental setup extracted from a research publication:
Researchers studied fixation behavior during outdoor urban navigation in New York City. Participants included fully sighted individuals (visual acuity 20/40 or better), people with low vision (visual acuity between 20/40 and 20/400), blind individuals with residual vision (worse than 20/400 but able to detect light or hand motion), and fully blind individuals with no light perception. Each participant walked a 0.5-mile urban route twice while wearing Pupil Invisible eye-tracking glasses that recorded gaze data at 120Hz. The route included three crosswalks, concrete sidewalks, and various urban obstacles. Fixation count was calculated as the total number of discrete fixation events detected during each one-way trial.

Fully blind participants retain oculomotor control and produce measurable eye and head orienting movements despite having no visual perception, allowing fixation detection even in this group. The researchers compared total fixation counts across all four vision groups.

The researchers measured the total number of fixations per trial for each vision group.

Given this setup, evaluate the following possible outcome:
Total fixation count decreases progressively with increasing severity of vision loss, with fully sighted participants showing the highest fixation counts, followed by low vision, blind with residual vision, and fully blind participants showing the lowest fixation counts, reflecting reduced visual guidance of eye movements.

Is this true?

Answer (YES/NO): NO